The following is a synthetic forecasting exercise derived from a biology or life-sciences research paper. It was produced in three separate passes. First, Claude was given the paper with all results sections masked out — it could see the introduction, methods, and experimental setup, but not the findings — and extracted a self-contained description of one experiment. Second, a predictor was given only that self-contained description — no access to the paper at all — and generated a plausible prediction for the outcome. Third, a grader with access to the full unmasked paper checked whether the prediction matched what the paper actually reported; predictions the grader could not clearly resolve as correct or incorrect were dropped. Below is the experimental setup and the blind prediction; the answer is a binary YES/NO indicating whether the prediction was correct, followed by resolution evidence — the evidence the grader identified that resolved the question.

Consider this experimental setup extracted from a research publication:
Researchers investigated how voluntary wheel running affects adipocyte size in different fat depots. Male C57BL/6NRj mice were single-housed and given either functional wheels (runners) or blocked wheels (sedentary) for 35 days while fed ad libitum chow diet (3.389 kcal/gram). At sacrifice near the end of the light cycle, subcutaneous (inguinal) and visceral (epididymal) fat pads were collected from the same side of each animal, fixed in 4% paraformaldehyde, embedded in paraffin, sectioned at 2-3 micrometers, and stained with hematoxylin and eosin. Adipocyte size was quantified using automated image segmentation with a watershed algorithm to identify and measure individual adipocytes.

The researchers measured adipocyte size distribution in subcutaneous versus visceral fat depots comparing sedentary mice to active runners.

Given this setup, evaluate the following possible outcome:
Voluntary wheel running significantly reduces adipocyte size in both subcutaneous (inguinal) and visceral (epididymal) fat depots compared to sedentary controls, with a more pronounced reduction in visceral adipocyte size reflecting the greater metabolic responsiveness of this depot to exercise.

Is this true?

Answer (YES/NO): NO